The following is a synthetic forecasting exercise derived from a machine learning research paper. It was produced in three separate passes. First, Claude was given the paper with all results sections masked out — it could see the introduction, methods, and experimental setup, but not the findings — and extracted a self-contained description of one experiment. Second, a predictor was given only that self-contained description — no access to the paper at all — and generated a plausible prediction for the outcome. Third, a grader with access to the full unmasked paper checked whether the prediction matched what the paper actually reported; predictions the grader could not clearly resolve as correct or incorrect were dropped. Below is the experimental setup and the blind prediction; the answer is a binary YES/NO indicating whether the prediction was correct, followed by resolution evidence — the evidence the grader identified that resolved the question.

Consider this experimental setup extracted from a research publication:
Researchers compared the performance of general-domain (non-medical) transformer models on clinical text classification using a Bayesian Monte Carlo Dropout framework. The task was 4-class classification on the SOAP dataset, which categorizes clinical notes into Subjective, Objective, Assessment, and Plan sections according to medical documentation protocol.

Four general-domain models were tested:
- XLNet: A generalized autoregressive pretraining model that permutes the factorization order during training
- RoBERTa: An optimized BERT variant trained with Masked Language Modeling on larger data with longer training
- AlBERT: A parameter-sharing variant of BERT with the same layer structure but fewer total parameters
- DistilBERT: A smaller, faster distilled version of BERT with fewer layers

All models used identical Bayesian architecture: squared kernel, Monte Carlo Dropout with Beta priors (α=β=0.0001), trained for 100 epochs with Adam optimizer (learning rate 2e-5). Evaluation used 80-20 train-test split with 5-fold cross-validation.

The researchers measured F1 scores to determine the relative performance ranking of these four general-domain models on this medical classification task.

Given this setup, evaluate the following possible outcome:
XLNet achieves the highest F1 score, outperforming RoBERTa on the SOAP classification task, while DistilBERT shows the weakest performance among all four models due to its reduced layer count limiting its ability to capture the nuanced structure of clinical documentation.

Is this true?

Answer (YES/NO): NO